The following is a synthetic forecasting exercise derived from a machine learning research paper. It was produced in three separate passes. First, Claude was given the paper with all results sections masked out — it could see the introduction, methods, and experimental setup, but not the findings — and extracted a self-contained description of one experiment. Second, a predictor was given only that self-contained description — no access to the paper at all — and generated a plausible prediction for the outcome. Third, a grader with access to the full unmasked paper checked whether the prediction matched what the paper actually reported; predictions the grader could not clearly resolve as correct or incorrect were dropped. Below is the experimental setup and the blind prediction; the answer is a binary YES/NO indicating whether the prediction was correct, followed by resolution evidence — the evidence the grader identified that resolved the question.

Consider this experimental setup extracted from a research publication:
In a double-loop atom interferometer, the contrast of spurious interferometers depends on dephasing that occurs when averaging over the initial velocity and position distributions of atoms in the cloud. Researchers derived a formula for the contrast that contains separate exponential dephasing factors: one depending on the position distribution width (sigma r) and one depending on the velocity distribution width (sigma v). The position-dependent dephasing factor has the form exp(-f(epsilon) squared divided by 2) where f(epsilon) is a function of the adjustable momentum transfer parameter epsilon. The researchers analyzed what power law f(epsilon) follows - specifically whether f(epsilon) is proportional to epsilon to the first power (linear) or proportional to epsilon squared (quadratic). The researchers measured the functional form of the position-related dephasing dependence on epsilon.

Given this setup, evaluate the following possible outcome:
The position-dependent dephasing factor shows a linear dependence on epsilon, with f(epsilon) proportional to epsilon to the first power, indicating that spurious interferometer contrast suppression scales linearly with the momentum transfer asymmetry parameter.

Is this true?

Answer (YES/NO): YES